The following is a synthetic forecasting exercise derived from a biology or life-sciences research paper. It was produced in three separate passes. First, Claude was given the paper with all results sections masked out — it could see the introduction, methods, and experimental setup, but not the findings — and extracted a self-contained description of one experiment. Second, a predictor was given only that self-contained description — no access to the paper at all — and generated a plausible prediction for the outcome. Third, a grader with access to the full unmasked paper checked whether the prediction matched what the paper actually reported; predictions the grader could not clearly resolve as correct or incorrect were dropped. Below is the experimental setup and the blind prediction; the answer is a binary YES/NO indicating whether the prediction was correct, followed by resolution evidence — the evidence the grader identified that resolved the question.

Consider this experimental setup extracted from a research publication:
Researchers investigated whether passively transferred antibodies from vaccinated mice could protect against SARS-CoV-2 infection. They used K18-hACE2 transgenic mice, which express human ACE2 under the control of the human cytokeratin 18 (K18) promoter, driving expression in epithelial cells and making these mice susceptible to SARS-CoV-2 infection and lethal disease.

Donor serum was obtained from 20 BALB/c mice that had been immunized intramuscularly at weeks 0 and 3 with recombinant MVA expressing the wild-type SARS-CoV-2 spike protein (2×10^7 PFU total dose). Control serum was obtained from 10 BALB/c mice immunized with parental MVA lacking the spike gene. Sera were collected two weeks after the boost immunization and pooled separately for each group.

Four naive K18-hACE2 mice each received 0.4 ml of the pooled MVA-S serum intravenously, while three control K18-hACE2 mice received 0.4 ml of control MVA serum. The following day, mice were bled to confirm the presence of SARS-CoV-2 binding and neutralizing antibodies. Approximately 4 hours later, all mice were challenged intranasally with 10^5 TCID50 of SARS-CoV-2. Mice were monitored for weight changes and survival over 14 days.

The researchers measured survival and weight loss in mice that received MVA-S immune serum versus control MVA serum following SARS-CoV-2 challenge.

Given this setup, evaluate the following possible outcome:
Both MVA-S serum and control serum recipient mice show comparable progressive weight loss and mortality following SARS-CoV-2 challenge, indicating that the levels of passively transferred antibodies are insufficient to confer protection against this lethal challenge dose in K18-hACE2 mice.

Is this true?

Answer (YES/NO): NO